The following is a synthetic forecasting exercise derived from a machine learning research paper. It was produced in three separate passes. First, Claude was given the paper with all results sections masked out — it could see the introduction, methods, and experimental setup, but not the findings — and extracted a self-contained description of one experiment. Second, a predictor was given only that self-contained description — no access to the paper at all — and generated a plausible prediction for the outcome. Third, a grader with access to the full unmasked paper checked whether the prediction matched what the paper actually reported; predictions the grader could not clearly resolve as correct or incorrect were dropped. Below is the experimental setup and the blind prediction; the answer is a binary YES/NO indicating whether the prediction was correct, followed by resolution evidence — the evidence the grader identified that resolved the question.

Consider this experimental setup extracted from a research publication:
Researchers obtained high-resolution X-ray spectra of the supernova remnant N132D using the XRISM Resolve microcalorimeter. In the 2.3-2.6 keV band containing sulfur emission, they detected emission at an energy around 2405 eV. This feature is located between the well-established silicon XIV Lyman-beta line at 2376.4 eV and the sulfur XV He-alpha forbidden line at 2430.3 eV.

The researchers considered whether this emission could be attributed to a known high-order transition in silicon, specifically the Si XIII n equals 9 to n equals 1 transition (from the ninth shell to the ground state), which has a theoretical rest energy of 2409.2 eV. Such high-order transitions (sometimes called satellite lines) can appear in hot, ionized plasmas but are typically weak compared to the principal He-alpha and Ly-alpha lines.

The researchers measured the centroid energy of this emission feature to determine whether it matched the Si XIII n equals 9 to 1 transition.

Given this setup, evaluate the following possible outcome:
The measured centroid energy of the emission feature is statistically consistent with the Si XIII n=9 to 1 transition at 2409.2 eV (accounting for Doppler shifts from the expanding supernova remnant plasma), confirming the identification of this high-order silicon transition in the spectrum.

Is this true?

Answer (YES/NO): NO